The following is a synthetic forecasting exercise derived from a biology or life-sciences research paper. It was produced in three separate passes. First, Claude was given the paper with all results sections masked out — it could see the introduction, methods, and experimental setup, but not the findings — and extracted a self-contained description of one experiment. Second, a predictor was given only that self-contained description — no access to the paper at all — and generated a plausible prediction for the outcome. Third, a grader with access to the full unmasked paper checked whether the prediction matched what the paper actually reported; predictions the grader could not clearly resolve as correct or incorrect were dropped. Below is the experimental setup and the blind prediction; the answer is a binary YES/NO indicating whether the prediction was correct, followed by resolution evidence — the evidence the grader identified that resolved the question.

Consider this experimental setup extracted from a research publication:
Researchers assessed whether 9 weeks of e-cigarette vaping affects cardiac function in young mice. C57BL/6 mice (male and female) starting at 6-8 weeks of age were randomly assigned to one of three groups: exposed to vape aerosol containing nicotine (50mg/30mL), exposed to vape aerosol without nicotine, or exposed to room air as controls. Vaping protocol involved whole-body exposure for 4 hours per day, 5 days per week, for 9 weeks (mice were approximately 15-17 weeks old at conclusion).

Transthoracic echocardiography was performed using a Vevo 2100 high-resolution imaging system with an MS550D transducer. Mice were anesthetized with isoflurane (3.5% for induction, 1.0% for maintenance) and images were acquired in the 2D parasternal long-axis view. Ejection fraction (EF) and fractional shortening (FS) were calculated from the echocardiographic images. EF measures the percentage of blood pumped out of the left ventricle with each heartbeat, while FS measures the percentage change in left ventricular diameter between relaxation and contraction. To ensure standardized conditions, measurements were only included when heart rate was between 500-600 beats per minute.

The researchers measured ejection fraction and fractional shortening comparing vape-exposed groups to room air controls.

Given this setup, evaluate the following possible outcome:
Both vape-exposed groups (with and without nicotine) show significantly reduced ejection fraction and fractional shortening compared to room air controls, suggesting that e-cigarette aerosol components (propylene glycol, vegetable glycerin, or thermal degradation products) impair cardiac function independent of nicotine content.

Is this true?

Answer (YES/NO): NO